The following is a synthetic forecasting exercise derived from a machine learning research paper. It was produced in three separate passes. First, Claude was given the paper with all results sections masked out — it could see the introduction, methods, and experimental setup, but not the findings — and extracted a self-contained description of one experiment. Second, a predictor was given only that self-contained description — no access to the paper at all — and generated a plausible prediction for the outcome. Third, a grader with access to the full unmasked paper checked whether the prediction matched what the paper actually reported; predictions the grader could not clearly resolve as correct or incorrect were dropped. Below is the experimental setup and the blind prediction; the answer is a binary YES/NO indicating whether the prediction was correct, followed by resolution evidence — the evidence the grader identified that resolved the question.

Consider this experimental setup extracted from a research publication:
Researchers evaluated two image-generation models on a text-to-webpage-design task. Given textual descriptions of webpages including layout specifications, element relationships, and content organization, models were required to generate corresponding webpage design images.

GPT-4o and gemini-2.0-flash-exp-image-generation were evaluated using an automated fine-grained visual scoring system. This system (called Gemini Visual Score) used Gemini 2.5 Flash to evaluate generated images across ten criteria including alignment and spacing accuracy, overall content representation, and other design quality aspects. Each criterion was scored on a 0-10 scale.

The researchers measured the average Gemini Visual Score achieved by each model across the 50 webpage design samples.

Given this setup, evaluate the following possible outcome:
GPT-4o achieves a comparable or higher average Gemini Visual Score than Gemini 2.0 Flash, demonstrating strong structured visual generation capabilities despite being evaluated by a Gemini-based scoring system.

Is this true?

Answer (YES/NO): YES